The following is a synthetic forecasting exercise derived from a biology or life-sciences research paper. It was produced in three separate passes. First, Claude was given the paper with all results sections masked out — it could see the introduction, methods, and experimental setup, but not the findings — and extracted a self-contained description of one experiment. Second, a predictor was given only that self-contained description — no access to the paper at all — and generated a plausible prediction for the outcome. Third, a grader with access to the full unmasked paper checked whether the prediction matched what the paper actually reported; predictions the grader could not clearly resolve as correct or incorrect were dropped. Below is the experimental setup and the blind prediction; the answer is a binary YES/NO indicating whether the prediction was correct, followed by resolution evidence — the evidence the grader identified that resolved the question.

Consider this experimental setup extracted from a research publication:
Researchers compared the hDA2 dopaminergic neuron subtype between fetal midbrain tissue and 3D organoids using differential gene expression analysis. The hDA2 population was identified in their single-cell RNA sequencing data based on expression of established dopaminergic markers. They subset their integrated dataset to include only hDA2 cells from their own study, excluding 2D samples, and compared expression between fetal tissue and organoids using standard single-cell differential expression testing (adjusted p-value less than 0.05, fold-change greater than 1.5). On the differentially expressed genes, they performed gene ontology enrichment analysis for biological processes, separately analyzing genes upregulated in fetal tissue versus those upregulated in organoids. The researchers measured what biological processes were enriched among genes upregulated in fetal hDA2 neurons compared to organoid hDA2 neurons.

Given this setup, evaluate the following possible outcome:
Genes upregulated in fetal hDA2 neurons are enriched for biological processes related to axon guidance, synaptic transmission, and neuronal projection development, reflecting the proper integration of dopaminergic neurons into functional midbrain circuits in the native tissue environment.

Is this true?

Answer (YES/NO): NO